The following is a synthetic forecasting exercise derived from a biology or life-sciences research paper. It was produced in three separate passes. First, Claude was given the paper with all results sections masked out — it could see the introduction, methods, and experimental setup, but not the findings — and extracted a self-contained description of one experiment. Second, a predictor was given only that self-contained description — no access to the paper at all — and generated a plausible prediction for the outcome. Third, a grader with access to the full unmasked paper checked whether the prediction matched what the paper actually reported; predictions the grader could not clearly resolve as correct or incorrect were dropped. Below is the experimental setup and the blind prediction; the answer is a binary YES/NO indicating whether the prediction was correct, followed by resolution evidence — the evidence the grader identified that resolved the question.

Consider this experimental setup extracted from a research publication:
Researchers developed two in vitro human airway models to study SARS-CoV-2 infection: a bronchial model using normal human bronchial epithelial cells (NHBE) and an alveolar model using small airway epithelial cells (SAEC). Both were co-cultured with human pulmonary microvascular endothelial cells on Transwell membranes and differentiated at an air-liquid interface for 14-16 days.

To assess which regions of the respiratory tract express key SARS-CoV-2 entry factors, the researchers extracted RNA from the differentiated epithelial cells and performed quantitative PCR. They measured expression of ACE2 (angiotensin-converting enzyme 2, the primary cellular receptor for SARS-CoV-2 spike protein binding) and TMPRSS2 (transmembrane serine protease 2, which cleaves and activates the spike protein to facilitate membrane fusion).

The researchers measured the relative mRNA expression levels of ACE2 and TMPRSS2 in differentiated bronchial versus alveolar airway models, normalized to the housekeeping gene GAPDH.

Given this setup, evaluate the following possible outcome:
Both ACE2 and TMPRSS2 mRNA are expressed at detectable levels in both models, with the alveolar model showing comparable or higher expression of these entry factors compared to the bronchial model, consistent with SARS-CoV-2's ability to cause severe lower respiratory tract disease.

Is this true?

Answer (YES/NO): NO